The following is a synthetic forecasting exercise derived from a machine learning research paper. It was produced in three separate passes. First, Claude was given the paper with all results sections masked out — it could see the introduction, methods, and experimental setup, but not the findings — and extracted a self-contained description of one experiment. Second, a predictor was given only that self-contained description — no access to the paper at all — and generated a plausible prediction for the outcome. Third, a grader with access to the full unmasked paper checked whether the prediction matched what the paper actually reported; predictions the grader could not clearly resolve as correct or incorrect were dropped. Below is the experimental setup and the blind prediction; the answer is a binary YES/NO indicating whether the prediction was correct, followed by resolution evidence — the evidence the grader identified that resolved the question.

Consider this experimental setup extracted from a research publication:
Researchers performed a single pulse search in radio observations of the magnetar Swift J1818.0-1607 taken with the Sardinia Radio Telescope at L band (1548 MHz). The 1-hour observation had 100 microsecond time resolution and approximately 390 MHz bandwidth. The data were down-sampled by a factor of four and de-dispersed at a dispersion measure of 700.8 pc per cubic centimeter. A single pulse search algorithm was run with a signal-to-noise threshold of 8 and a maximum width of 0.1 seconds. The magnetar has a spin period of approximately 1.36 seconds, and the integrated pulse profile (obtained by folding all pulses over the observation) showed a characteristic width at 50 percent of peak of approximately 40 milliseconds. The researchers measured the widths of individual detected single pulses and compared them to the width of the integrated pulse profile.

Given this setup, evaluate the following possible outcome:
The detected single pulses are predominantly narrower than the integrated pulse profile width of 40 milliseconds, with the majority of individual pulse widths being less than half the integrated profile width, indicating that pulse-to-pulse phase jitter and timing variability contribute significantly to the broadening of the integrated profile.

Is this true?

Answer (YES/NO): YES